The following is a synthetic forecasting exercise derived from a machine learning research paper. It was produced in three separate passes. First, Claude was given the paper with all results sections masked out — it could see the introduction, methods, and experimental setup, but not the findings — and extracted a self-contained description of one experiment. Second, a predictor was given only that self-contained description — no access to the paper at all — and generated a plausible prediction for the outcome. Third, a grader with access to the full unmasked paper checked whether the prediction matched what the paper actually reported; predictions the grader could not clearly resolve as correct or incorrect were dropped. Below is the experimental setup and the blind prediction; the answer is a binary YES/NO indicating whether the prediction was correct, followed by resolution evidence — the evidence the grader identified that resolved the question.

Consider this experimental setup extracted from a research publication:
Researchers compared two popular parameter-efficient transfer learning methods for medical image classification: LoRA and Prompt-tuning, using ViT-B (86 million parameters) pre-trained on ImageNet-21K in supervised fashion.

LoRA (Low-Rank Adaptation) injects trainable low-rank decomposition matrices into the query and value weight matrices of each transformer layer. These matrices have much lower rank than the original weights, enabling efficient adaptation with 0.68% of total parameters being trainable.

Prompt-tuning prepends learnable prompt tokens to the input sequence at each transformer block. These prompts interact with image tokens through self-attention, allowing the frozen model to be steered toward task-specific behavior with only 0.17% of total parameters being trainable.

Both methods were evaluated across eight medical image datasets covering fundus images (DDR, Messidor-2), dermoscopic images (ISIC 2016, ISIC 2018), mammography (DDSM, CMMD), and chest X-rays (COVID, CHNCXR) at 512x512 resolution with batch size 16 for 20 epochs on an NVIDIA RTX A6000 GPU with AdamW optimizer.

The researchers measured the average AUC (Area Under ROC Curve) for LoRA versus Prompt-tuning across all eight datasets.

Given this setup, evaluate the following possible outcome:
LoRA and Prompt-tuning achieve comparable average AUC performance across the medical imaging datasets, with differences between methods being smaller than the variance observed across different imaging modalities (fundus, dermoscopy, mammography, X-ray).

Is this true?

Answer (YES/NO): NO